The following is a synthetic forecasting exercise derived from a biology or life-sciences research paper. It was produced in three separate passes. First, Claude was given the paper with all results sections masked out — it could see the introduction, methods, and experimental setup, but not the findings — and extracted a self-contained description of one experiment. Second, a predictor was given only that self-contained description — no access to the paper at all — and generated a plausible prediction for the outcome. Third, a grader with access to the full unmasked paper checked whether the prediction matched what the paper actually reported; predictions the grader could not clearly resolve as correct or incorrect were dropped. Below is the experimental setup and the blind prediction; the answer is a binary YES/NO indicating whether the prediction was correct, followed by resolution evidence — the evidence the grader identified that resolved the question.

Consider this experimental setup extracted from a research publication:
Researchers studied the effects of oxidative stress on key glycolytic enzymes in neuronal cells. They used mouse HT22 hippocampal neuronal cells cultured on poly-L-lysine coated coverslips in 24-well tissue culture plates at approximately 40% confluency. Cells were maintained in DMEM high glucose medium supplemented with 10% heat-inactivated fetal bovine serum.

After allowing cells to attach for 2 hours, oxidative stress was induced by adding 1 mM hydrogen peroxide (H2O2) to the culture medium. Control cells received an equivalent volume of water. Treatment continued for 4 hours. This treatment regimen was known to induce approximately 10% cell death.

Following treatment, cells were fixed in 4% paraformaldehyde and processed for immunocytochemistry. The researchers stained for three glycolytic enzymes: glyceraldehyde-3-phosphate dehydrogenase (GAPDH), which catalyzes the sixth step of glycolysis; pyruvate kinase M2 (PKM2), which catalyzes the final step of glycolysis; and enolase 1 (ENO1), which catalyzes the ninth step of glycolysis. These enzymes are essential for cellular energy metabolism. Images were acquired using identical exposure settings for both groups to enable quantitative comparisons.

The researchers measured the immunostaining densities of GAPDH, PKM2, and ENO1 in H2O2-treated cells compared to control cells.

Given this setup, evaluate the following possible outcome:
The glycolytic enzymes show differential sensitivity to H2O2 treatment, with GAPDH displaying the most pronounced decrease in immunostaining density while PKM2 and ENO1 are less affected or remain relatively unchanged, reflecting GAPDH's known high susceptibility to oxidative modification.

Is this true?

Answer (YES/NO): NO